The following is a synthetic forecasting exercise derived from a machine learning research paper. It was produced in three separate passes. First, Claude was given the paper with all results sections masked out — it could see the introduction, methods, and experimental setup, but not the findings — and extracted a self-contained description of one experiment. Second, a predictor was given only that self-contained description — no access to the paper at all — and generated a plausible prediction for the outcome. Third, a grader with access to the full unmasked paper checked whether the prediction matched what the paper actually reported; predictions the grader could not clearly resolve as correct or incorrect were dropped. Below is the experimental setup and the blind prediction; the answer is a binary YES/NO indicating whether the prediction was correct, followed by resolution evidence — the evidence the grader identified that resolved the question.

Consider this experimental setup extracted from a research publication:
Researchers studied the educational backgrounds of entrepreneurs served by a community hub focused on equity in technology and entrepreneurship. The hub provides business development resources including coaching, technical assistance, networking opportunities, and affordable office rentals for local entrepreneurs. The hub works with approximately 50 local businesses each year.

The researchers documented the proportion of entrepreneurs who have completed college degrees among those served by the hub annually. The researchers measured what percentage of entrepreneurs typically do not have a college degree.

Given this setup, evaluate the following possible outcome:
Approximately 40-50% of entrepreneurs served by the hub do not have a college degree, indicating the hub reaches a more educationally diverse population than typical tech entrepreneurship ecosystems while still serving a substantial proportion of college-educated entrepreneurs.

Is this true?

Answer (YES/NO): NO